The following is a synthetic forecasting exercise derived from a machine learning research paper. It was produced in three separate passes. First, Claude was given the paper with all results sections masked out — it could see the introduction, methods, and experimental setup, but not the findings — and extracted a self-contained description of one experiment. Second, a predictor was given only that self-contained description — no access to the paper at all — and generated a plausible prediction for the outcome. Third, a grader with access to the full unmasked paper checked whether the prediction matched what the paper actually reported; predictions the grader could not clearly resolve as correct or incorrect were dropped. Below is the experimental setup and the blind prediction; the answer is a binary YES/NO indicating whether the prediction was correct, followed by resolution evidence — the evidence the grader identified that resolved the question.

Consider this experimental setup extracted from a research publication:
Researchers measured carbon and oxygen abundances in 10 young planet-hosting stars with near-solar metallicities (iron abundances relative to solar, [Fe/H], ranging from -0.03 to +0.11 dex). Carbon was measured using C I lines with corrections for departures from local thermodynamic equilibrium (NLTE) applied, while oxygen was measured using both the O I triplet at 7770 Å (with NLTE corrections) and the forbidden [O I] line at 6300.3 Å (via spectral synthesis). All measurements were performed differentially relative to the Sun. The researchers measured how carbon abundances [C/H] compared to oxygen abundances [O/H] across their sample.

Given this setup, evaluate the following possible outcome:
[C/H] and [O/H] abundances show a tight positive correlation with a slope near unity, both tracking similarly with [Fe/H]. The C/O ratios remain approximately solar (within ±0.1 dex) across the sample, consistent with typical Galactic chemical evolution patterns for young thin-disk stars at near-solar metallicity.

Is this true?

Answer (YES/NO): NO